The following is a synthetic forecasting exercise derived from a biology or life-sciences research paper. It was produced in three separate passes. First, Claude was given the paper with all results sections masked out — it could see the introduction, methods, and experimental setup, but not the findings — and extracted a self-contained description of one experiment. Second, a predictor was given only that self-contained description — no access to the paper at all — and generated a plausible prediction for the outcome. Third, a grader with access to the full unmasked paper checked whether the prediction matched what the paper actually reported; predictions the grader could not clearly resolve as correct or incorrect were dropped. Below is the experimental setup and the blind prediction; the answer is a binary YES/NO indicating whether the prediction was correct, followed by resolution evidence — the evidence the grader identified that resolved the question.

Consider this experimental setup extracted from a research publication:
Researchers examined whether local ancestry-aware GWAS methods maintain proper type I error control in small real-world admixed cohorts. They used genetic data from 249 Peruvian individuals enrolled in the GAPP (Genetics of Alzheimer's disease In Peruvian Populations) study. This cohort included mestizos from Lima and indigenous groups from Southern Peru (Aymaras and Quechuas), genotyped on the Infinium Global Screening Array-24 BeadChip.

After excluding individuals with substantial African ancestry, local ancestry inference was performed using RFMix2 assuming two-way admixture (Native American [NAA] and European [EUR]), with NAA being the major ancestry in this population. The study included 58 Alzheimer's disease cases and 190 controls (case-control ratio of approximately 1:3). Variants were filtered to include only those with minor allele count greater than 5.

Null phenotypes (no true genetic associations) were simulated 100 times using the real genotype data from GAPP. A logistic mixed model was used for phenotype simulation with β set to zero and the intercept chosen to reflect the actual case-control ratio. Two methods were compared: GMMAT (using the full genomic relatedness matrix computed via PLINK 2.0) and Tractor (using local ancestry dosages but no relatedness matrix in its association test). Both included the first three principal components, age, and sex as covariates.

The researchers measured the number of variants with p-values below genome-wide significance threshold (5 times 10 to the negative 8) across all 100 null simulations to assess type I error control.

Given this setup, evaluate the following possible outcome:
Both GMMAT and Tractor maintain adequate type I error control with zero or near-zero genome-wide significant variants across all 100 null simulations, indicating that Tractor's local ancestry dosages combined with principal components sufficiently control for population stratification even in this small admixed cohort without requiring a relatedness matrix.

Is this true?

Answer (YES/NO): NO